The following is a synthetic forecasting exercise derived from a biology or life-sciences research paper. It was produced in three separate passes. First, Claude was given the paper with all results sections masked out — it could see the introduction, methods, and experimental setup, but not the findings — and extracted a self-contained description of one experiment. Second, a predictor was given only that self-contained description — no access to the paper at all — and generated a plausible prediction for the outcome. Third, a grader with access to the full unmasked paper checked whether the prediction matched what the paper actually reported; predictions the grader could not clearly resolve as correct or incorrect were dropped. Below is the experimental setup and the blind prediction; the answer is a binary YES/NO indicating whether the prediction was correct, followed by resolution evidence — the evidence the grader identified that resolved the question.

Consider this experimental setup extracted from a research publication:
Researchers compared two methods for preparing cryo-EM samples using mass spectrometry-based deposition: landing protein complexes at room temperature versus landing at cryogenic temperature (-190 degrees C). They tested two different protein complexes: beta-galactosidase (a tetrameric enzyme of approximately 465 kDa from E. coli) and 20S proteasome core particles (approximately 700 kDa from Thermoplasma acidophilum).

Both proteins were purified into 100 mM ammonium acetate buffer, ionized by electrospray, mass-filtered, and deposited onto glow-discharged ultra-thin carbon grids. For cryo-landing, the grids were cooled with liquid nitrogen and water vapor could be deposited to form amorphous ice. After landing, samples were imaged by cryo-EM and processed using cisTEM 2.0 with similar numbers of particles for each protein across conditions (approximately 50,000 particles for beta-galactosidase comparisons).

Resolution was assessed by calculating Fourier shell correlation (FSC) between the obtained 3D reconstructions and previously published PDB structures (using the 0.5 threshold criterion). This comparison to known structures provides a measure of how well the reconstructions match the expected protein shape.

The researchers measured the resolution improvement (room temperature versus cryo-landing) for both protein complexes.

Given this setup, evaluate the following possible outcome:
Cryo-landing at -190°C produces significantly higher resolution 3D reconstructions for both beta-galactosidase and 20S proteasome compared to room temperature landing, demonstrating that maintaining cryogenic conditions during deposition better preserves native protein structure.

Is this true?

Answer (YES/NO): YES